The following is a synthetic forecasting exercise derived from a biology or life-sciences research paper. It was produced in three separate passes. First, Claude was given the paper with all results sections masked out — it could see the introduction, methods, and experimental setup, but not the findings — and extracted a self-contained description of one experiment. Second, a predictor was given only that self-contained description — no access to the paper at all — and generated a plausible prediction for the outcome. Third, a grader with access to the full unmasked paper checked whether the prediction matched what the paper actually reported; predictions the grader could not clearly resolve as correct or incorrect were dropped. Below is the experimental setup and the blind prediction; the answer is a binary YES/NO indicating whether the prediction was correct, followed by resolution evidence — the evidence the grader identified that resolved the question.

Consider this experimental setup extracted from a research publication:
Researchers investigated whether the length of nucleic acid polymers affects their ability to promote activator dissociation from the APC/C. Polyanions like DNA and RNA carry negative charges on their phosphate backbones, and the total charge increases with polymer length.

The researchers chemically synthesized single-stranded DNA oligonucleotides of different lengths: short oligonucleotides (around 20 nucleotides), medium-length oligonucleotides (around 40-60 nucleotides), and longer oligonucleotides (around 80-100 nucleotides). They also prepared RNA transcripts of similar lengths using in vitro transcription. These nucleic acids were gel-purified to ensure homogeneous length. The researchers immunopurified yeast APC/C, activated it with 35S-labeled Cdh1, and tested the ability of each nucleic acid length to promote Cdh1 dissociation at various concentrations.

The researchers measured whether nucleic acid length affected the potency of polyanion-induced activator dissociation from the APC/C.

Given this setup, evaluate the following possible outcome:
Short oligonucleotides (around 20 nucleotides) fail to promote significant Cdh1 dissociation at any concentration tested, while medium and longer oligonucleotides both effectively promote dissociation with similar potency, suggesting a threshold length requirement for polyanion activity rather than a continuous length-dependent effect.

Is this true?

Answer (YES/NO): NO